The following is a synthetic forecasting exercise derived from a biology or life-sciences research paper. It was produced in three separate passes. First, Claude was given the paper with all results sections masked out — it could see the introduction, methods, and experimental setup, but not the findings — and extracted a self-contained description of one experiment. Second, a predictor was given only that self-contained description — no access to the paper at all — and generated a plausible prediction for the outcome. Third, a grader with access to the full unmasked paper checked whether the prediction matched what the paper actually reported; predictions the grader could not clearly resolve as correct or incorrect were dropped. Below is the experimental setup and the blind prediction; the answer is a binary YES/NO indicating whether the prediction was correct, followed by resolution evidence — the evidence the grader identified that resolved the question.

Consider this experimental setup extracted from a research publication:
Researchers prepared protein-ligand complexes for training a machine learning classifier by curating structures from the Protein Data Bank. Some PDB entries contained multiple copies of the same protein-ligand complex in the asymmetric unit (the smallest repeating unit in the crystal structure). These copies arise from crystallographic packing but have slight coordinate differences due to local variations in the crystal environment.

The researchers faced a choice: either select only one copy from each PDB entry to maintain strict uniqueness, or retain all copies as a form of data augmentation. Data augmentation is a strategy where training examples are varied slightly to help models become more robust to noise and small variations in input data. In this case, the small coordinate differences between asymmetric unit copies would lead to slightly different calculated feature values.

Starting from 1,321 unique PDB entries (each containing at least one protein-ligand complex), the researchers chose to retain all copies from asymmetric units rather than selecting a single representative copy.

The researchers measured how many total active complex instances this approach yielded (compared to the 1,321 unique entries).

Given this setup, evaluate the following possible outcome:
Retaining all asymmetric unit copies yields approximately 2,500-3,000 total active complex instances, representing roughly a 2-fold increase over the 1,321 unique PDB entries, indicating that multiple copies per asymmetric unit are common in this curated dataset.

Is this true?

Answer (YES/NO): NO